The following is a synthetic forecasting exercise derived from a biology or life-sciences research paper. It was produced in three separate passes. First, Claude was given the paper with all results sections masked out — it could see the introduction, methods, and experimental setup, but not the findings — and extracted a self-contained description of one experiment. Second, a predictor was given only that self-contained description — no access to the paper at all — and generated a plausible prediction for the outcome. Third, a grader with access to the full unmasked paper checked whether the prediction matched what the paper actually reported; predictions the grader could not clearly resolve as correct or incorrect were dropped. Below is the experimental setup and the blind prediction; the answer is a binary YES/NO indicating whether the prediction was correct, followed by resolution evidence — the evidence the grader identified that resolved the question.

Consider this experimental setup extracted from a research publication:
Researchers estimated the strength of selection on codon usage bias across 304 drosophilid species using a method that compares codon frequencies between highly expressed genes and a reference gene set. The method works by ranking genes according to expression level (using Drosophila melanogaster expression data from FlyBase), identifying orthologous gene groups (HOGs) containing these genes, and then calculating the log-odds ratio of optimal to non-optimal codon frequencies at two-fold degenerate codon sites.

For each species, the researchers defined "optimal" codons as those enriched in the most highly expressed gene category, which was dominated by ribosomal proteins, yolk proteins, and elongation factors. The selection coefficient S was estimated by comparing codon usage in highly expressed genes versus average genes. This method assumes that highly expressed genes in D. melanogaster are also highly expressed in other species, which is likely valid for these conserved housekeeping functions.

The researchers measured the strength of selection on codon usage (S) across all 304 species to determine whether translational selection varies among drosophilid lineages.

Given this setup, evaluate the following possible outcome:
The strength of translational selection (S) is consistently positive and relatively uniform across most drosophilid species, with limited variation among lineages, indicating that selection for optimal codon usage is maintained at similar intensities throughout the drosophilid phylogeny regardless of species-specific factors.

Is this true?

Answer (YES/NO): NO